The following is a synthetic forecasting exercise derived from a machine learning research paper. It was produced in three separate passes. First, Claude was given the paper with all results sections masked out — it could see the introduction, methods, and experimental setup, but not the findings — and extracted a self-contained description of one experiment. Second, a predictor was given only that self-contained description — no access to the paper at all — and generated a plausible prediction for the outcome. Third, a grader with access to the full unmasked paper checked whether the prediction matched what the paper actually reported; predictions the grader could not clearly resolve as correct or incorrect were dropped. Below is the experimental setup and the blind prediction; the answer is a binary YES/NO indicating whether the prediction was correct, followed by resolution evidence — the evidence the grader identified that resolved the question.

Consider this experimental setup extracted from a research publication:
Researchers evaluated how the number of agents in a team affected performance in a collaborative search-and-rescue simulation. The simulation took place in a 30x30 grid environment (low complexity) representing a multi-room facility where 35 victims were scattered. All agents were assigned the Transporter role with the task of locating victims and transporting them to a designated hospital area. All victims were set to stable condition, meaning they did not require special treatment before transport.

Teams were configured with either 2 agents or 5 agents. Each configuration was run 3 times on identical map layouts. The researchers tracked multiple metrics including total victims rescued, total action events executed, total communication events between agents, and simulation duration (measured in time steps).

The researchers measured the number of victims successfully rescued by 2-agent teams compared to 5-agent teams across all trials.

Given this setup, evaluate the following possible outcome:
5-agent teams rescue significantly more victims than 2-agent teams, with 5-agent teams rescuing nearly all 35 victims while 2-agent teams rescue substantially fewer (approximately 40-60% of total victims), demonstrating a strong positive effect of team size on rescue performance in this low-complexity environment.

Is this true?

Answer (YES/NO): NO